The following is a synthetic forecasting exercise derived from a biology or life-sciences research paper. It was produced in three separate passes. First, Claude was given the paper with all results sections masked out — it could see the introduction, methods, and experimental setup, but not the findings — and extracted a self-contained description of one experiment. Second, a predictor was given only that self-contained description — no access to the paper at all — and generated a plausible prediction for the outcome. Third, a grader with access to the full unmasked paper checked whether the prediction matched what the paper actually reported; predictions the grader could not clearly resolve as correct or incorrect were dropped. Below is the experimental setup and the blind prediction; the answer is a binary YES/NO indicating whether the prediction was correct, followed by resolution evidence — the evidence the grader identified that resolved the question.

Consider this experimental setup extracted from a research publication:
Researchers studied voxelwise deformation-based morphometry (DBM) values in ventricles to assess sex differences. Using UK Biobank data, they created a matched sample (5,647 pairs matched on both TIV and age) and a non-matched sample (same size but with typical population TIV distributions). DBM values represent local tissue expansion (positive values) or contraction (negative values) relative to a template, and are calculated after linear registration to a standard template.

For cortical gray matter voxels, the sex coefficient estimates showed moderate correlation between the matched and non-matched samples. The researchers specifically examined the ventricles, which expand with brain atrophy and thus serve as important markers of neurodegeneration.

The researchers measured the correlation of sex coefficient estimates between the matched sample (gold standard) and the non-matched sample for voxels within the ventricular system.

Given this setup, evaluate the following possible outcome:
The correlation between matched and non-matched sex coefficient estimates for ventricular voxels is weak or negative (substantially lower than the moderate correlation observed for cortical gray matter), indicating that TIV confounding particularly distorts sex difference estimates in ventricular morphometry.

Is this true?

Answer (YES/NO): YES